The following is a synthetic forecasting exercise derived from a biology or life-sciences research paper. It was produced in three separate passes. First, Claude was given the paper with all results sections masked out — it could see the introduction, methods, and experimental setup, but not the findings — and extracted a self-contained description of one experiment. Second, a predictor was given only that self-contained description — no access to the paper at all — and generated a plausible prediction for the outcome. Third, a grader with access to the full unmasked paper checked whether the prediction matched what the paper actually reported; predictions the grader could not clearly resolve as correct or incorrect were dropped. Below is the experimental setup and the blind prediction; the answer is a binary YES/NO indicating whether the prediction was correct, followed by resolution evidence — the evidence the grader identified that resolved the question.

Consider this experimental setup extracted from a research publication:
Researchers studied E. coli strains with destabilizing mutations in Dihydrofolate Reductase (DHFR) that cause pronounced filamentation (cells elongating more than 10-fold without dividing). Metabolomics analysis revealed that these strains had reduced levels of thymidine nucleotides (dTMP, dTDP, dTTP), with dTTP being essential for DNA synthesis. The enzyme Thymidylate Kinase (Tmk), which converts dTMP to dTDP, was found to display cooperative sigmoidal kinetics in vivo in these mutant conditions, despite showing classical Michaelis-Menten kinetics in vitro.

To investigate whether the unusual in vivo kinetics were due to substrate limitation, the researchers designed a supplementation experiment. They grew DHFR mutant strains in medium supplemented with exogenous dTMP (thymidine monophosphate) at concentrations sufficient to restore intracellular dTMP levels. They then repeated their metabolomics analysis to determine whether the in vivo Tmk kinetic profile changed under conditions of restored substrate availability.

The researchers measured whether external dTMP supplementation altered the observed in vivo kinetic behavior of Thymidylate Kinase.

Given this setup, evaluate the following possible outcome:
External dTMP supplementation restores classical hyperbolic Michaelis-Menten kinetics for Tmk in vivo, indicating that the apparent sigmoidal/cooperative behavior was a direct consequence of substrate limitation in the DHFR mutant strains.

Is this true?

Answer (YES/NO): NO